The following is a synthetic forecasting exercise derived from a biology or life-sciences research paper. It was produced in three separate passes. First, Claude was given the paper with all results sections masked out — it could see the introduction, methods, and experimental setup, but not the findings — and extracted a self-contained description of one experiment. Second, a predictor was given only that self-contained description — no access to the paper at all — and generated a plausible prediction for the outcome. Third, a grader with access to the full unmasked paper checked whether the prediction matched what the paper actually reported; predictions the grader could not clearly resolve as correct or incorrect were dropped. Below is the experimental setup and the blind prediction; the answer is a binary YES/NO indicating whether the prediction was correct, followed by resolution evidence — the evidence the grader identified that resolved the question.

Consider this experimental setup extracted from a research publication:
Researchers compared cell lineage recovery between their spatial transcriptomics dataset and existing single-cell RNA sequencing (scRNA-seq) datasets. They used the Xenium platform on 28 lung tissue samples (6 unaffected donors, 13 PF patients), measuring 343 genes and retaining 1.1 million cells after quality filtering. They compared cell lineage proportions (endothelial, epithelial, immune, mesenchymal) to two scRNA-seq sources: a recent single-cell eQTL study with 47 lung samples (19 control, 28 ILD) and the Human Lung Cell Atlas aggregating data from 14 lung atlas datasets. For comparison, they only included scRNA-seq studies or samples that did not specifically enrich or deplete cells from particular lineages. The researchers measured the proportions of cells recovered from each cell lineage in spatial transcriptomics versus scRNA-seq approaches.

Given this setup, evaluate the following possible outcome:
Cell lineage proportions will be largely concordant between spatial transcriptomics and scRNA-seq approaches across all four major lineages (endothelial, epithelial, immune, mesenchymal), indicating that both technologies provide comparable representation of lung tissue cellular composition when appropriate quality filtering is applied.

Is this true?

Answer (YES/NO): NO